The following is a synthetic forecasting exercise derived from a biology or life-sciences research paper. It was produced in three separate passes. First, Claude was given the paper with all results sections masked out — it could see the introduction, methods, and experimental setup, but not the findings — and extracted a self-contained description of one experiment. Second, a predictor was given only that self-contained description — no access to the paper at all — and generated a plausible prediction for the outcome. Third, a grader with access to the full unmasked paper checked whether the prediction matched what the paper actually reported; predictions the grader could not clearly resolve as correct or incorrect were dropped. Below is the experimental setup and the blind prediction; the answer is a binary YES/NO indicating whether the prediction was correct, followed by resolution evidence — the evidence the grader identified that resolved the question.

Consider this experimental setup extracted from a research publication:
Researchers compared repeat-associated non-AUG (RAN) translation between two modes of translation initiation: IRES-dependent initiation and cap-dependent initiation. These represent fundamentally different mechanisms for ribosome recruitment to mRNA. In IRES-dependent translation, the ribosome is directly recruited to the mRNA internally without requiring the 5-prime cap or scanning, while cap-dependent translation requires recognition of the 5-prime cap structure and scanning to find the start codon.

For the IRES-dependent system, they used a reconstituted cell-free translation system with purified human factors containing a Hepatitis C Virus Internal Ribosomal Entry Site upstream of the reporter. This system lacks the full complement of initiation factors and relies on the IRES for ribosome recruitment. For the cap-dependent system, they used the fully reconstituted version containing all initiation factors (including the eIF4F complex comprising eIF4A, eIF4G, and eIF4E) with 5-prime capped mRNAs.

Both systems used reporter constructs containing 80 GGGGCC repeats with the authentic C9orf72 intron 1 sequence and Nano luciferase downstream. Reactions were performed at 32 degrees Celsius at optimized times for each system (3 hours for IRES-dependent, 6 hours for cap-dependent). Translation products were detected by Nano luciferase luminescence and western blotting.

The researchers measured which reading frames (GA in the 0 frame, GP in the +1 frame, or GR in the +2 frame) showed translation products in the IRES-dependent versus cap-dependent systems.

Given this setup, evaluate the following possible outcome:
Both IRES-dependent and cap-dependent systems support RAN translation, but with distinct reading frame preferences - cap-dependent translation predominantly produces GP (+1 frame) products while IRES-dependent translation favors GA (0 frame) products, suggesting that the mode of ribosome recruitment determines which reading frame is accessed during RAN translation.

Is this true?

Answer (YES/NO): NO